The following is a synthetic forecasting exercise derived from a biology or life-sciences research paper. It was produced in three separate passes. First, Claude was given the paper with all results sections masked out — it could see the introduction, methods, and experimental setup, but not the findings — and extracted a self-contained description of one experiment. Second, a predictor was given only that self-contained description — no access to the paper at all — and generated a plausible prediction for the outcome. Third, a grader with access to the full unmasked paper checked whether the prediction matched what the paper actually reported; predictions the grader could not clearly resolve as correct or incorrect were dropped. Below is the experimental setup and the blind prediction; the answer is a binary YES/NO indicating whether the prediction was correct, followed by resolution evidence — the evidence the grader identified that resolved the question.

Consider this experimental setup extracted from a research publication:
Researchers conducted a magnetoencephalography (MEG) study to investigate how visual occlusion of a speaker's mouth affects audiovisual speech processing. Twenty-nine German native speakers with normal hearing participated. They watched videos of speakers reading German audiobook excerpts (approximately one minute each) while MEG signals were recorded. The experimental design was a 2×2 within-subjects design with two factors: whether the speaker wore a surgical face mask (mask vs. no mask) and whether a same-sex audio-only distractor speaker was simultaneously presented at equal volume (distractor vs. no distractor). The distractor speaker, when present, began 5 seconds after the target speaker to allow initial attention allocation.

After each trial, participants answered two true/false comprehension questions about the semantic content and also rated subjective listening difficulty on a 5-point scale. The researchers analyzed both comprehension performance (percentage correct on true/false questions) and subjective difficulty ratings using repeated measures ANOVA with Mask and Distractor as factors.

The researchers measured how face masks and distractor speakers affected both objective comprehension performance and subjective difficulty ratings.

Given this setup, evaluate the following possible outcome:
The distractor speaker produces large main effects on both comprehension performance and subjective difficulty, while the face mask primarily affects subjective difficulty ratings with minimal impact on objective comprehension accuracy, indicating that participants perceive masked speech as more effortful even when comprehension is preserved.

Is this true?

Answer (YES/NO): YES